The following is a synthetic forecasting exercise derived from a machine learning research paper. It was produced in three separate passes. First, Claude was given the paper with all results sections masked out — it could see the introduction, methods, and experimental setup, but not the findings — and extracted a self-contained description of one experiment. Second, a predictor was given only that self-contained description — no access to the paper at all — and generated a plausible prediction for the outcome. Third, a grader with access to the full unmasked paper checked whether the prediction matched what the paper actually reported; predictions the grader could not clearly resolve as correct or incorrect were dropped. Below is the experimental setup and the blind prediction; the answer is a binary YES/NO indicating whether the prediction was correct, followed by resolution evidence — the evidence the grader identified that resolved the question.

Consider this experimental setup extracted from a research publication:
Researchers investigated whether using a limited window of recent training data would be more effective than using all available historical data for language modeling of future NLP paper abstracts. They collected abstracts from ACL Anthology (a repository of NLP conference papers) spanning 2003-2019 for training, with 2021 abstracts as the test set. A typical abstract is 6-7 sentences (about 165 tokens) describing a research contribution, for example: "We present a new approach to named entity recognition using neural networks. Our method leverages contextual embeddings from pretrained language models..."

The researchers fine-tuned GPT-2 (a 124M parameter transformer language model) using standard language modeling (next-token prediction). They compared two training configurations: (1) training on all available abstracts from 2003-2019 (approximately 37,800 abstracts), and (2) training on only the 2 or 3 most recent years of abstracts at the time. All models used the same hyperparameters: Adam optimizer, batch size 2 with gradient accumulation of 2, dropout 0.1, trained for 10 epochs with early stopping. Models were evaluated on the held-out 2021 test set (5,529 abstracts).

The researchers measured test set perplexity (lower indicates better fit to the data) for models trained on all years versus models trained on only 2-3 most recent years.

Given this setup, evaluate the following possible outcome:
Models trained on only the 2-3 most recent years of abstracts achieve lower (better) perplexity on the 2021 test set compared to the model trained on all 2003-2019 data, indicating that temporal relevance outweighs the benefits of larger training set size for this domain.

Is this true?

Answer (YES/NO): YES